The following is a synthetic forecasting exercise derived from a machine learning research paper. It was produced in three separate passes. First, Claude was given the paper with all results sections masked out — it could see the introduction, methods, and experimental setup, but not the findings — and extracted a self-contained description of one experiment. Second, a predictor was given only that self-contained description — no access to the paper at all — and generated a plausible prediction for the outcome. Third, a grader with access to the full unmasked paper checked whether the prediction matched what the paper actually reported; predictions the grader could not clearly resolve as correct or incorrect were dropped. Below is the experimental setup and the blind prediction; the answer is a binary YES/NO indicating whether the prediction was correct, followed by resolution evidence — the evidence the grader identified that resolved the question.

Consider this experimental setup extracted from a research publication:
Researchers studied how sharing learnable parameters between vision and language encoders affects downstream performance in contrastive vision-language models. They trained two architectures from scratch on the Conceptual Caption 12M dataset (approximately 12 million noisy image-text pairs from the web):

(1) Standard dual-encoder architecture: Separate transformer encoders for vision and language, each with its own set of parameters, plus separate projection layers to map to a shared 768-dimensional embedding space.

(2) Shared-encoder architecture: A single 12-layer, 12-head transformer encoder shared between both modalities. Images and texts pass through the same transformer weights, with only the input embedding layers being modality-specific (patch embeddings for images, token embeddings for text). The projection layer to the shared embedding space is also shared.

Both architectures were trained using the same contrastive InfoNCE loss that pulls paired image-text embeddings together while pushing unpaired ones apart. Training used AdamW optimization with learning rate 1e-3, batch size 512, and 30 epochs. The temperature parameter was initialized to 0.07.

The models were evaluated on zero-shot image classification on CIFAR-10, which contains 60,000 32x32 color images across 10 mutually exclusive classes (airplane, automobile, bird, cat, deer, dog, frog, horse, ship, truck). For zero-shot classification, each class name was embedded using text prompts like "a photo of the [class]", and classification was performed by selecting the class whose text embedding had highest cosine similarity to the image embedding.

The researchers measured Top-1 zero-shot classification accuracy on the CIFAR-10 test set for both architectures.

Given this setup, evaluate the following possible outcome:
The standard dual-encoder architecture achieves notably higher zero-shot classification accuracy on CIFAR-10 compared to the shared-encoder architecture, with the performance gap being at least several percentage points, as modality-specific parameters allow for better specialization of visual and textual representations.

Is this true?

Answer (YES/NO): YES